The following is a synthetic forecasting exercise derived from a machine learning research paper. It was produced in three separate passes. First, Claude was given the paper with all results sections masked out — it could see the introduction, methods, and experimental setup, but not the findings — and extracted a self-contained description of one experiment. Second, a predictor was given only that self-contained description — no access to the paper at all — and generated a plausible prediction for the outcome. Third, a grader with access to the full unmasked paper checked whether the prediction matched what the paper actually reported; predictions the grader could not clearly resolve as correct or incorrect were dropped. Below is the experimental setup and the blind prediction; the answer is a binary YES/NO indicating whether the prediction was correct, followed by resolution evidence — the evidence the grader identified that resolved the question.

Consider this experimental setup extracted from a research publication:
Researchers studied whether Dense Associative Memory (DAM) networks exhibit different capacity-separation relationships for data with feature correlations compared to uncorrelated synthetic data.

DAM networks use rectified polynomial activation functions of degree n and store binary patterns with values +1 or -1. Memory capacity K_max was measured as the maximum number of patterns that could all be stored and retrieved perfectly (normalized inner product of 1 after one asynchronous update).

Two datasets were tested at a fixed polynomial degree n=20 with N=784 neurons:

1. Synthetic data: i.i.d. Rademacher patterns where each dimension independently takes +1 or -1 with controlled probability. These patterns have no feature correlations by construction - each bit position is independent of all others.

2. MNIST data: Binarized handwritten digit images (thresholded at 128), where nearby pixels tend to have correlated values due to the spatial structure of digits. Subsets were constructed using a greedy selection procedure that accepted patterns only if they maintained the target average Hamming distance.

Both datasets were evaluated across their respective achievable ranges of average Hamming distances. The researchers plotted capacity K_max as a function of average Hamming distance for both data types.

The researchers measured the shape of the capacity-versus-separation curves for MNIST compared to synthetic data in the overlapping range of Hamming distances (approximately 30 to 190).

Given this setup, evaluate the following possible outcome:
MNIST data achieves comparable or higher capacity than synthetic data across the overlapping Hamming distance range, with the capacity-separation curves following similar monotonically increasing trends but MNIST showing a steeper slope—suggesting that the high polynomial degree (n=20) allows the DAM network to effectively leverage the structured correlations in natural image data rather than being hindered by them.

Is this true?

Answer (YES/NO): NO